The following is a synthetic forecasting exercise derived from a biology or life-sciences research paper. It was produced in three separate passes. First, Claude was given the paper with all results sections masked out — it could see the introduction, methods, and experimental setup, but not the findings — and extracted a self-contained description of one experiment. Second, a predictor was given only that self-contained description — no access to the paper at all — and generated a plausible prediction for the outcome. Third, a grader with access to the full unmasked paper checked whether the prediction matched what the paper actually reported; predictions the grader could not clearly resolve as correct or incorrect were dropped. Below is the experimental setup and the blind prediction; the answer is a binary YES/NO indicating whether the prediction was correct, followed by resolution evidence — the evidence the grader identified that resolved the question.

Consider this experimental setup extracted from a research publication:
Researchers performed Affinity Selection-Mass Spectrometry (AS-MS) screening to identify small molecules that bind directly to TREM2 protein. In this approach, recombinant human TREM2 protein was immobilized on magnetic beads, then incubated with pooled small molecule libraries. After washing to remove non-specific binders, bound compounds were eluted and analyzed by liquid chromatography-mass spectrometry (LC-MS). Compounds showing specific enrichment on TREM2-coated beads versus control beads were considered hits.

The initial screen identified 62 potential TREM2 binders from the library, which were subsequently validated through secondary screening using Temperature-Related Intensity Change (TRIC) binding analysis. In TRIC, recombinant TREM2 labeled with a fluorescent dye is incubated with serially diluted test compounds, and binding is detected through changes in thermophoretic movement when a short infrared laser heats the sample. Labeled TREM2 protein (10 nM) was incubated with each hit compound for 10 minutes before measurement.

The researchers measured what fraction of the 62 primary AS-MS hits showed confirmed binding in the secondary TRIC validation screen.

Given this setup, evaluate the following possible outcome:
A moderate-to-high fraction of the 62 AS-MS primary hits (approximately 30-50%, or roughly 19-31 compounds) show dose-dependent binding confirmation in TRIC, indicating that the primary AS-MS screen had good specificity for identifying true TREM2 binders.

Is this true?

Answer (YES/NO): NO